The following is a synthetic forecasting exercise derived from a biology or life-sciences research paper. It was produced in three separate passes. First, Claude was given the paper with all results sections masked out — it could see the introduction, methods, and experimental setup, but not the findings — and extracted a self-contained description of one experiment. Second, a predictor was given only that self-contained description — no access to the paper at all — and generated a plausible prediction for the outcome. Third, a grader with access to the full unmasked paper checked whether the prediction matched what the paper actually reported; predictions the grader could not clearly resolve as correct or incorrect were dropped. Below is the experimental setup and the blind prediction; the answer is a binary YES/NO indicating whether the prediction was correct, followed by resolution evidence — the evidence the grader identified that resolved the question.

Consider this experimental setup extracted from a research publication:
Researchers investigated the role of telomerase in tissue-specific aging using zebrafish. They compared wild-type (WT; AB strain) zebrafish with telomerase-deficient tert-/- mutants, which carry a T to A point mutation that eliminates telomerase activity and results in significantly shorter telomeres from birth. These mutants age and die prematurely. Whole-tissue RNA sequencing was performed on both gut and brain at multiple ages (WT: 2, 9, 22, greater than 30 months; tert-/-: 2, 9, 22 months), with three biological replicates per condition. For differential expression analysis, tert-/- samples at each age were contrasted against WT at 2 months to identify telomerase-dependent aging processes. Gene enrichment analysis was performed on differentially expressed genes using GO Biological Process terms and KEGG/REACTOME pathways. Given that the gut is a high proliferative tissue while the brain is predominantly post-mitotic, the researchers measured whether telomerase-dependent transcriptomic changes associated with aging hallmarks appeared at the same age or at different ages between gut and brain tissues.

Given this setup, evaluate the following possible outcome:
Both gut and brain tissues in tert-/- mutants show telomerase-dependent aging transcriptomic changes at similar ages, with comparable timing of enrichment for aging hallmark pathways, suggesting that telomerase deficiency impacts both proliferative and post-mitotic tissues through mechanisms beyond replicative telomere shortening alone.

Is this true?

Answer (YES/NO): NO